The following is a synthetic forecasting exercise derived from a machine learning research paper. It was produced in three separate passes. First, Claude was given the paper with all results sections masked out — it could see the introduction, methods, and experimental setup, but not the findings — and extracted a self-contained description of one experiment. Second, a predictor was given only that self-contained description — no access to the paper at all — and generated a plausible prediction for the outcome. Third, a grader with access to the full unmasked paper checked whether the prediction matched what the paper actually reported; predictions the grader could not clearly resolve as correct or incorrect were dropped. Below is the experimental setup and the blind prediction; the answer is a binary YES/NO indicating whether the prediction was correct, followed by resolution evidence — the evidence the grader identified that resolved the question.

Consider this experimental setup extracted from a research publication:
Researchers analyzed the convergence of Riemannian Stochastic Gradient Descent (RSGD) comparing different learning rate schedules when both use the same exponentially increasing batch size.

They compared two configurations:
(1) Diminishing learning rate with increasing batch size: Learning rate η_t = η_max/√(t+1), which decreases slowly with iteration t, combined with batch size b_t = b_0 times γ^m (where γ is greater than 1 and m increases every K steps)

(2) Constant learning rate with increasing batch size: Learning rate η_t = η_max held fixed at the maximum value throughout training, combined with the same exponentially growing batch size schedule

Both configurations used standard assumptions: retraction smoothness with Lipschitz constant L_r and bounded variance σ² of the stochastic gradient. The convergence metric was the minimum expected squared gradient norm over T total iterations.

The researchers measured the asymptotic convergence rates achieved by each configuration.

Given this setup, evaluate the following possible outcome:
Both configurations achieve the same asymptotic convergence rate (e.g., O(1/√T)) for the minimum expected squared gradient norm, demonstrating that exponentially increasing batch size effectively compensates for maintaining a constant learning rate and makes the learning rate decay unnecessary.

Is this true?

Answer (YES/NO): NO